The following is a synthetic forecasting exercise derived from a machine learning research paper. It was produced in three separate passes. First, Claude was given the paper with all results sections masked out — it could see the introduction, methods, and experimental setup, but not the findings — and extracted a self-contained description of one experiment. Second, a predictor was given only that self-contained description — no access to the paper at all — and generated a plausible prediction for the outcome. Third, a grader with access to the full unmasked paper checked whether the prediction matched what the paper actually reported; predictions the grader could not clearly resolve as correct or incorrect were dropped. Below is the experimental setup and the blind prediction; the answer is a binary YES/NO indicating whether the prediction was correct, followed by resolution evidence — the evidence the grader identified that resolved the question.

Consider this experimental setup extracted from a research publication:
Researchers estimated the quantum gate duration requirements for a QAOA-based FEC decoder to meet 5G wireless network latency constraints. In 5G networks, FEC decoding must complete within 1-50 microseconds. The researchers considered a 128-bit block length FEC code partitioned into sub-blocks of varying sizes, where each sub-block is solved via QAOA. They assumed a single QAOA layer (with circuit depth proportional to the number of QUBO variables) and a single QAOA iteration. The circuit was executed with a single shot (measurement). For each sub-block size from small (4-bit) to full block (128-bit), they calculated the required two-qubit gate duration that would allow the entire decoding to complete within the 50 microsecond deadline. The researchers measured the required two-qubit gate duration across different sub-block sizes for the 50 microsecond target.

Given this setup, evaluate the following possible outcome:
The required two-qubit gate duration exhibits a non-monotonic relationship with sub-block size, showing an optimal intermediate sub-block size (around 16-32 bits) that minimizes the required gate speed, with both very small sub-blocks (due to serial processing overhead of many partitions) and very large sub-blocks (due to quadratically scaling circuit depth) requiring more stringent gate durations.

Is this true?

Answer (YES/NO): NO